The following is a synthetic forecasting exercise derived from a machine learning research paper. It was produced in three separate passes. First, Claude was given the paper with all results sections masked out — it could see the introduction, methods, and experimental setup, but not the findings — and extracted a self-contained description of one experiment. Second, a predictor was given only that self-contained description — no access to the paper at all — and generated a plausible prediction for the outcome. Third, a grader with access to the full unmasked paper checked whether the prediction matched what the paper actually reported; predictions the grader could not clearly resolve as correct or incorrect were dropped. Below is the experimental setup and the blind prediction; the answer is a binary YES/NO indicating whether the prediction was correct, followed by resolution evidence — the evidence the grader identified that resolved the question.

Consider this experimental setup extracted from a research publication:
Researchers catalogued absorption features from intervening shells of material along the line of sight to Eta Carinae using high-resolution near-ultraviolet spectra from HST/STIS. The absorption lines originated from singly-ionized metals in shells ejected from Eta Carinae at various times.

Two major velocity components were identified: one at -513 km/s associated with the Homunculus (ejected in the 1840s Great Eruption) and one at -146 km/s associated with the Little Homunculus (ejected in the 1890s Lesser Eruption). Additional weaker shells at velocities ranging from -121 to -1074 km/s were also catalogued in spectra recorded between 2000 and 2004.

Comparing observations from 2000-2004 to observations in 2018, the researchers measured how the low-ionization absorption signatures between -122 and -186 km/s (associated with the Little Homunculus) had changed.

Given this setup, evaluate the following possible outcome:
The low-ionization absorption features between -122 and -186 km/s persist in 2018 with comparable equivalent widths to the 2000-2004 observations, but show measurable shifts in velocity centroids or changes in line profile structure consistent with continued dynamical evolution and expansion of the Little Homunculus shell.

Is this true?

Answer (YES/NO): NO